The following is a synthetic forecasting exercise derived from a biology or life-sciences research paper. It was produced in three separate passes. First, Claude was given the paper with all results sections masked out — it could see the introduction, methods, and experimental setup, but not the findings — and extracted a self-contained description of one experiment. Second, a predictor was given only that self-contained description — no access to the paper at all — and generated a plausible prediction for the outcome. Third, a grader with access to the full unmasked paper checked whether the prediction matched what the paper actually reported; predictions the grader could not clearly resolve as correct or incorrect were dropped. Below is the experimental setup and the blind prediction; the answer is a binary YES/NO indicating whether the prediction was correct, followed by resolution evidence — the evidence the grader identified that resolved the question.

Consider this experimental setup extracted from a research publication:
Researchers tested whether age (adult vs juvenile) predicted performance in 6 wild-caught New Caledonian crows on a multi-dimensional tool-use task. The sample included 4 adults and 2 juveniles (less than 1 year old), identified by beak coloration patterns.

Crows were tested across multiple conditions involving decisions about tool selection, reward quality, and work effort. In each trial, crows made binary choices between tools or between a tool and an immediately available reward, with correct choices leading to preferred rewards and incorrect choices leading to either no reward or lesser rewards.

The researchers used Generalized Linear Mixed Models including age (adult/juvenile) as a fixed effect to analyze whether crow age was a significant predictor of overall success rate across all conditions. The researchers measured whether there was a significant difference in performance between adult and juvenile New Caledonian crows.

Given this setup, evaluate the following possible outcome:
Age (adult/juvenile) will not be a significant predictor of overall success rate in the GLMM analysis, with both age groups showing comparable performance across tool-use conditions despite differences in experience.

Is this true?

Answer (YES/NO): YES